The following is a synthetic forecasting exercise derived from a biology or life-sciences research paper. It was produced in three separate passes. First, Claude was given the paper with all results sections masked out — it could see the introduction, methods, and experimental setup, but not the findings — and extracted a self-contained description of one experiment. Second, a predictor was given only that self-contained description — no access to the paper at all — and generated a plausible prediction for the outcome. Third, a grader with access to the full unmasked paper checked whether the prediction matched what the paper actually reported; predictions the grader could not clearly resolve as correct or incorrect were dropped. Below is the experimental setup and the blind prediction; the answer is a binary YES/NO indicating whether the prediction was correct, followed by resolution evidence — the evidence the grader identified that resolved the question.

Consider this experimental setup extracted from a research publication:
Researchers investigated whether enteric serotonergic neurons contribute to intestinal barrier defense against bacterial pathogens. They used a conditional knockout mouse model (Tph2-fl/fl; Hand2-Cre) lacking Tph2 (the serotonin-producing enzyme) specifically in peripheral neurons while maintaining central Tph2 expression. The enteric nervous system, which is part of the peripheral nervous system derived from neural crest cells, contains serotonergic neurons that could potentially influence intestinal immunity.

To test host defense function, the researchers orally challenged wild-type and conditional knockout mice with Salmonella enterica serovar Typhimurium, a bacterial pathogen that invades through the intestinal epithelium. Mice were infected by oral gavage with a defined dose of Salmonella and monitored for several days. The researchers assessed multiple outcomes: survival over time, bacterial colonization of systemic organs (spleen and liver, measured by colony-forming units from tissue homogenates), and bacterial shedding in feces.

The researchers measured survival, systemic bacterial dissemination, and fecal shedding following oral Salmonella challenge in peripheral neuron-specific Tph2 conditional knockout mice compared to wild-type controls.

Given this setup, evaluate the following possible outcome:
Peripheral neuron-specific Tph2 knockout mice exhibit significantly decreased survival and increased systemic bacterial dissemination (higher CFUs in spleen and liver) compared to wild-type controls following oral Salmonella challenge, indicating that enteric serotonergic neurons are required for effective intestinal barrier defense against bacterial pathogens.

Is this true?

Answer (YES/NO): YES